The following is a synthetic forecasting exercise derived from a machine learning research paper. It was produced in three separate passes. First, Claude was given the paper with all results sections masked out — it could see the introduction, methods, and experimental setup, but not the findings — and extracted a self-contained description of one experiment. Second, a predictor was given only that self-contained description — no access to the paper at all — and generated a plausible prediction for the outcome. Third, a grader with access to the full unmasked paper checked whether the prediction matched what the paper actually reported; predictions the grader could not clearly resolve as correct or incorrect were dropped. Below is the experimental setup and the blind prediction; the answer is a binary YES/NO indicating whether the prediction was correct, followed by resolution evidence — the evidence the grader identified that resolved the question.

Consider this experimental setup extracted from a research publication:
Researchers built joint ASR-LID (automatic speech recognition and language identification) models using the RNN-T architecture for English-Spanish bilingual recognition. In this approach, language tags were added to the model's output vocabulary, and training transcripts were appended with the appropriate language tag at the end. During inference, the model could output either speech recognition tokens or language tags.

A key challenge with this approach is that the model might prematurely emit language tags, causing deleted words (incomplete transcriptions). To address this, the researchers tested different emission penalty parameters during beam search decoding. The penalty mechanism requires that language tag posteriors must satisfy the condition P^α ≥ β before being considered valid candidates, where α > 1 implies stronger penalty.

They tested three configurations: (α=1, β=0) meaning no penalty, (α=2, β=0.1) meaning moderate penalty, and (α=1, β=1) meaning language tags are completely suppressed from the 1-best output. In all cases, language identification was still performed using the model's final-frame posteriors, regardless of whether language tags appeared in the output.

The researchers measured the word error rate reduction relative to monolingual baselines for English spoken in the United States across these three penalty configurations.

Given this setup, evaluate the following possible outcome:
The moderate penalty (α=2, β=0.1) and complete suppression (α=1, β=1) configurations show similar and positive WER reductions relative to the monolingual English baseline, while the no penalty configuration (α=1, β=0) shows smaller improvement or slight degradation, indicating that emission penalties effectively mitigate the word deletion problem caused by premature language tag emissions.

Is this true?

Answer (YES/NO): NO